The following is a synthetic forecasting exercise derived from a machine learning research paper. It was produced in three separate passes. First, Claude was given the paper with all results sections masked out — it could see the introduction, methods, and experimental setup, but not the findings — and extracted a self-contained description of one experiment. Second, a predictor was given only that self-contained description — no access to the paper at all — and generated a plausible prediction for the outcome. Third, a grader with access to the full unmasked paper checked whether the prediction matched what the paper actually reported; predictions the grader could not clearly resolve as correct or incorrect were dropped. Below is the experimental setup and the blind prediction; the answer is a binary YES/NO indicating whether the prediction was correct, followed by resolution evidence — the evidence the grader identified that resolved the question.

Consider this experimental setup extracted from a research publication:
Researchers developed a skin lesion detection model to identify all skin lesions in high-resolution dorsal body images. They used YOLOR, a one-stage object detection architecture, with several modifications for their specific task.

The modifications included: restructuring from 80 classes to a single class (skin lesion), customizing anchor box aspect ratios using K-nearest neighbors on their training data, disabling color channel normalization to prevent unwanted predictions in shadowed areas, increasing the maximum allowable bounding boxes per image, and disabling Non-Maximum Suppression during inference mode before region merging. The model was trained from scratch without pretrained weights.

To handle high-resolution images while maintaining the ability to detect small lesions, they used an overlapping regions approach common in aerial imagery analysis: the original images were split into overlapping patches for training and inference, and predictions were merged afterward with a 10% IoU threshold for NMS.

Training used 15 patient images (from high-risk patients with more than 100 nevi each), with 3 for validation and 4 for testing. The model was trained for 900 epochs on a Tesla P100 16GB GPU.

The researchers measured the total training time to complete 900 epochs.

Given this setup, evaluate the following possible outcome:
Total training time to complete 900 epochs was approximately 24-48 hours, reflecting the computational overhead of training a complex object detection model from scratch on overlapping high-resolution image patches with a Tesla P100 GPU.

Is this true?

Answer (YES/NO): NO